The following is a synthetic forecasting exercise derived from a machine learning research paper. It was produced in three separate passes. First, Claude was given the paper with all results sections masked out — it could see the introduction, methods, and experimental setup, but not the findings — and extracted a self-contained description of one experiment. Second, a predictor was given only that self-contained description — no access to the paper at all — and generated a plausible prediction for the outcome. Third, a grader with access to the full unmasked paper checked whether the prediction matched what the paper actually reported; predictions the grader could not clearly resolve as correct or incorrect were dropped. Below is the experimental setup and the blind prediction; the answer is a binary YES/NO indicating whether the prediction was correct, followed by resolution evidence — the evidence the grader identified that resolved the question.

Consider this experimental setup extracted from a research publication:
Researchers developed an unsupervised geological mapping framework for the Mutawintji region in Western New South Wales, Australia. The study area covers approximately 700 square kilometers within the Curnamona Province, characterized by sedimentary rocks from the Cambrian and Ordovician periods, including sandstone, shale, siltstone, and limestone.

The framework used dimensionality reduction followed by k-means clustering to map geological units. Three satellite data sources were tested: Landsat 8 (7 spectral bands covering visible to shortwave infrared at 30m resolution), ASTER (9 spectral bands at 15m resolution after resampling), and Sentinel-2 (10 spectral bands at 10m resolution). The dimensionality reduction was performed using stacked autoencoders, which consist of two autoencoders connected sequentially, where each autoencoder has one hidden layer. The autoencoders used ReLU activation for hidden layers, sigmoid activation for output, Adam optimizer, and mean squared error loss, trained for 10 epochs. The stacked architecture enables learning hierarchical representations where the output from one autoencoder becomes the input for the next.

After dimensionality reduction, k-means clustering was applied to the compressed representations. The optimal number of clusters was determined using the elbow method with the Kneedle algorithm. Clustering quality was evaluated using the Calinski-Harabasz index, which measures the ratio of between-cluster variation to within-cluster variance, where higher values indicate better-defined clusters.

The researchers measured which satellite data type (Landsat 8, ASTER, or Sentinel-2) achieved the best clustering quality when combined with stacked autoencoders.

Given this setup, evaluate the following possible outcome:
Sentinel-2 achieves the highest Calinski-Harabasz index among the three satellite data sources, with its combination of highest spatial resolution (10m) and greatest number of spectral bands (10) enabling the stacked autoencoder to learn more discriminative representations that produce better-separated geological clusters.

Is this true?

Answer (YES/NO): YES